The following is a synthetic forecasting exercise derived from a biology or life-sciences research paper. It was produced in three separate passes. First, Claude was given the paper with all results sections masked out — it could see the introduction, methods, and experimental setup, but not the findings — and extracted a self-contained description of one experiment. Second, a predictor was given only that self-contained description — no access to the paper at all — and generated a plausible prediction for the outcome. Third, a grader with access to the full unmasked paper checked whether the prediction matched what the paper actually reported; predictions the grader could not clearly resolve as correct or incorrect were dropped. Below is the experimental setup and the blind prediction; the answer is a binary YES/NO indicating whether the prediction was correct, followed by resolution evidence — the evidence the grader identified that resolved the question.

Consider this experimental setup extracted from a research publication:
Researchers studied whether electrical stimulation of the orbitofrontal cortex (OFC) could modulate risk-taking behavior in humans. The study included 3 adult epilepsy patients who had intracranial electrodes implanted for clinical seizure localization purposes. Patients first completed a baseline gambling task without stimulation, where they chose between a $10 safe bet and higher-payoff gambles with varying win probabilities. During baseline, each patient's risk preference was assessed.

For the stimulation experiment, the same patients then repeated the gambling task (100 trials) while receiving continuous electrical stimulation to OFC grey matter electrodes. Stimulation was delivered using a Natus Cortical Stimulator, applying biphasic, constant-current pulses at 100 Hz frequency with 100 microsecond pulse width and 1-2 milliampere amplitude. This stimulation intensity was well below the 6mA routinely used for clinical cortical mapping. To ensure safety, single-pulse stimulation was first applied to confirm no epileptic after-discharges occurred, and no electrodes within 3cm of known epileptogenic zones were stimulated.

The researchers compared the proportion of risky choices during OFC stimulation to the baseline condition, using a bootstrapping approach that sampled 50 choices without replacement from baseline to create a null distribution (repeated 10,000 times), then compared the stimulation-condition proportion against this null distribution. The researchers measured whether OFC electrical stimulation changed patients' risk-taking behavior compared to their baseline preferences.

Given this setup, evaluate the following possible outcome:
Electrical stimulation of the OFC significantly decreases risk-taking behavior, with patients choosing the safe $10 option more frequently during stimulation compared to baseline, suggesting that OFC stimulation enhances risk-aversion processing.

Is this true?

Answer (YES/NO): YES